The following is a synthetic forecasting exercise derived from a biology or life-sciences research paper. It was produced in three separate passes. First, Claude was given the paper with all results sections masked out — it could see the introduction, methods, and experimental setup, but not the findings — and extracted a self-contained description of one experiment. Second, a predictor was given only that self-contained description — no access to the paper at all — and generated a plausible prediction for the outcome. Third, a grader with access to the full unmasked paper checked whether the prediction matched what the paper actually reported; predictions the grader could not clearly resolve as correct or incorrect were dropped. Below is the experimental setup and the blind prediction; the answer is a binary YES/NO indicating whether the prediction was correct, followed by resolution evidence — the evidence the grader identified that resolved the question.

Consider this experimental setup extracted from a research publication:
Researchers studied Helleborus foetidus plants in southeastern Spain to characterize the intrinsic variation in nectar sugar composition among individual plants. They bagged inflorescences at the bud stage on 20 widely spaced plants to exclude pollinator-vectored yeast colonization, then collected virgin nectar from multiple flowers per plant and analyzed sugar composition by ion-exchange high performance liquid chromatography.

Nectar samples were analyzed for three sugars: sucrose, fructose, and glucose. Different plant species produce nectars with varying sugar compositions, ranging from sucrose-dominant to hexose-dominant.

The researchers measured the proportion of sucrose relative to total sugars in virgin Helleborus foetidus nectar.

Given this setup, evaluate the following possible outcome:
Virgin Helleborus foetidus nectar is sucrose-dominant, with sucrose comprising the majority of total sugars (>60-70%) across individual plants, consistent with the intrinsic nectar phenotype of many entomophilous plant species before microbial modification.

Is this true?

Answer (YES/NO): YES